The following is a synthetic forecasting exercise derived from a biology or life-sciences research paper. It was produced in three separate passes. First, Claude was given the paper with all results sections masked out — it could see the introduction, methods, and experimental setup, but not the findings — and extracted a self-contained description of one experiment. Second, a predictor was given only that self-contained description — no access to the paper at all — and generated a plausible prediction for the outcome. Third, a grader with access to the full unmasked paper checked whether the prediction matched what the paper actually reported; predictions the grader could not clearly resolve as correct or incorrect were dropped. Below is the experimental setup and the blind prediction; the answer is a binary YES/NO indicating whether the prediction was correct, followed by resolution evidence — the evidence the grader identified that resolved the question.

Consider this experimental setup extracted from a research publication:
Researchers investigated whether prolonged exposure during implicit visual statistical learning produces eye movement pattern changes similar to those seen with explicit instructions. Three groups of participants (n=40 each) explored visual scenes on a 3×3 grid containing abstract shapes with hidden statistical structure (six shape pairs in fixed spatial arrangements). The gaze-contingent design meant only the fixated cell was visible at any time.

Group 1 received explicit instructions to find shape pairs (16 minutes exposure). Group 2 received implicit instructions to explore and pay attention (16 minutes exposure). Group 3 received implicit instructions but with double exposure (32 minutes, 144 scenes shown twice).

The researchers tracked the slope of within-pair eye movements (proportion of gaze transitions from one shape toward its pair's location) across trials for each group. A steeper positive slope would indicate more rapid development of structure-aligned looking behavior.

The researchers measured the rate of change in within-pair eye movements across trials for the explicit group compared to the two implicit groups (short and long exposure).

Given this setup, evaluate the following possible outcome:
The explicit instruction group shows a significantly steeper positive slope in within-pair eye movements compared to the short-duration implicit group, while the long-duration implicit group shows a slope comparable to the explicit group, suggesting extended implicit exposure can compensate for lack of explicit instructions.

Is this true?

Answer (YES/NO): NO